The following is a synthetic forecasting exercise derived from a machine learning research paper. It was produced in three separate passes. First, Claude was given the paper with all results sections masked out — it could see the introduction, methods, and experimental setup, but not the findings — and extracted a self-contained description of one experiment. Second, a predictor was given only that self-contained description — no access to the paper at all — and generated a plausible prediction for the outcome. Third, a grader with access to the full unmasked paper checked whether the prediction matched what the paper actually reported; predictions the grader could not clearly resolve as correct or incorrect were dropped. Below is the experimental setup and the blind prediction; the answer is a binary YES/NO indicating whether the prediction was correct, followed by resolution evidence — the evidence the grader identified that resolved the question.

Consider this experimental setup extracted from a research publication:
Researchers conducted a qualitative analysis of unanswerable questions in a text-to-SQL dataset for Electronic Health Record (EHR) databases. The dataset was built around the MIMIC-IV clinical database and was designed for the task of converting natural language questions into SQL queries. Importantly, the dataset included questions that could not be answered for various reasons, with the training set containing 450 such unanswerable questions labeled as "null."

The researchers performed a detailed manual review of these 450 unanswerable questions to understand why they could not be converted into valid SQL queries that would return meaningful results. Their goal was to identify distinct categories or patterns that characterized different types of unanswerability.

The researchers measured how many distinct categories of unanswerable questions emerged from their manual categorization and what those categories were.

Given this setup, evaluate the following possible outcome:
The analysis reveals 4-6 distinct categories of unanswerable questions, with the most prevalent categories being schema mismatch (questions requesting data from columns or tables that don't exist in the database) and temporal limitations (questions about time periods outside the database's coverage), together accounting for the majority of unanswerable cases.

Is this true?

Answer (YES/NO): NO